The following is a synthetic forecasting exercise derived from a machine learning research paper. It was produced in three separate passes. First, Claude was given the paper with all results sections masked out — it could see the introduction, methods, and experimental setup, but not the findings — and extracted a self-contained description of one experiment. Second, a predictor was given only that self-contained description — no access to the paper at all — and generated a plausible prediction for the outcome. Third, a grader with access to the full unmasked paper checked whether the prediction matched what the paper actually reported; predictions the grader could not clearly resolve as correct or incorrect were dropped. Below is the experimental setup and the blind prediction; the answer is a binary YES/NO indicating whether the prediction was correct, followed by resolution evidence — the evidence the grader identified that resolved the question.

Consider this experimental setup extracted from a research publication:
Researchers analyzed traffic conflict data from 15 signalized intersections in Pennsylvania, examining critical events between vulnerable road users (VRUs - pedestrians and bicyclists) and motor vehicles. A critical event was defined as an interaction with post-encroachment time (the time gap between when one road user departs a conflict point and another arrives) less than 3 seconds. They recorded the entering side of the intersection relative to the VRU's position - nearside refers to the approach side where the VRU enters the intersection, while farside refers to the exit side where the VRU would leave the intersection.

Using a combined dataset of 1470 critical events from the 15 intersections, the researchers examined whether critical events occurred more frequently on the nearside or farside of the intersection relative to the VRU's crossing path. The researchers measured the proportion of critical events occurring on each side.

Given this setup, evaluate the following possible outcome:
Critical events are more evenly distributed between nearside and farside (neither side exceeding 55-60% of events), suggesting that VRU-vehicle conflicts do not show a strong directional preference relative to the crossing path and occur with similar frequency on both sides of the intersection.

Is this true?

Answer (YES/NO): NO